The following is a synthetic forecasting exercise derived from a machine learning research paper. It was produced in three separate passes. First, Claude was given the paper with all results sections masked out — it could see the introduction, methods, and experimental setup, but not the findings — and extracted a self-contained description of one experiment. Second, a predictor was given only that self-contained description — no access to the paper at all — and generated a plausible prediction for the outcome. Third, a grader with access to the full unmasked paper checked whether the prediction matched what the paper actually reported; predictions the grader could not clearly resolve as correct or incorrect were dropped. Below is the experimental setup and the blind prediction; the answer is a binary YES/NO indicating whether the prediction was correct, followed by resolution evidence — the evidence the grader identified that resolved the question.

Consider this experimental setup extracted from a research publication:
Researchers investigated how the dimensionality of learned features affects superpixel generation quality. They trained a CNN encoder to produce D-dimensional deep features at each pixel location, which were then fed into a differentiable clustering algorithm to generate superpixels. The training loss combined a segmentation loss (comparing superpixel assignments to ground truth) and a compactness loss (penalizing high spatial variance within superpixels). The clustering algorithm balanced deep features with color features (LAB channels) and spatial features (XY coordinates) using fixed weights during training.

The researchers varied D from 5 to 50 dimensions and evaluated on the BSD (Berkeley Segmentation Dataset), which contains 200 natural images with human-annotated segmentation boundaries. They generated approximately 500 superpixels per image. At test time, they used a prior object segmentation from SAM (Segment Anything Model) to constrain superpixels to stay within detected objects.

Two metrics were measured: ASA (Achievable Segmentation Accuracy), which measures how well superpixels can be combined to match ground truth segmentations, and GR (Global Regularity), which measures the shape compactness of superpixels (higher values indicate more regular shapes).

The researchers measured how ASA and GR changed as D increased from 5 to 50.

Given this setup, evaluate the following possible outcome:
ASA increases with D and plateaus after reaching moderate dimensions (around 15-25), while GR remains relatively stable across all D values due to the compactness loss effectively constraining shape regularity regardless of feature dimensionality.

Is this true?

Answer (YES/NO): NO